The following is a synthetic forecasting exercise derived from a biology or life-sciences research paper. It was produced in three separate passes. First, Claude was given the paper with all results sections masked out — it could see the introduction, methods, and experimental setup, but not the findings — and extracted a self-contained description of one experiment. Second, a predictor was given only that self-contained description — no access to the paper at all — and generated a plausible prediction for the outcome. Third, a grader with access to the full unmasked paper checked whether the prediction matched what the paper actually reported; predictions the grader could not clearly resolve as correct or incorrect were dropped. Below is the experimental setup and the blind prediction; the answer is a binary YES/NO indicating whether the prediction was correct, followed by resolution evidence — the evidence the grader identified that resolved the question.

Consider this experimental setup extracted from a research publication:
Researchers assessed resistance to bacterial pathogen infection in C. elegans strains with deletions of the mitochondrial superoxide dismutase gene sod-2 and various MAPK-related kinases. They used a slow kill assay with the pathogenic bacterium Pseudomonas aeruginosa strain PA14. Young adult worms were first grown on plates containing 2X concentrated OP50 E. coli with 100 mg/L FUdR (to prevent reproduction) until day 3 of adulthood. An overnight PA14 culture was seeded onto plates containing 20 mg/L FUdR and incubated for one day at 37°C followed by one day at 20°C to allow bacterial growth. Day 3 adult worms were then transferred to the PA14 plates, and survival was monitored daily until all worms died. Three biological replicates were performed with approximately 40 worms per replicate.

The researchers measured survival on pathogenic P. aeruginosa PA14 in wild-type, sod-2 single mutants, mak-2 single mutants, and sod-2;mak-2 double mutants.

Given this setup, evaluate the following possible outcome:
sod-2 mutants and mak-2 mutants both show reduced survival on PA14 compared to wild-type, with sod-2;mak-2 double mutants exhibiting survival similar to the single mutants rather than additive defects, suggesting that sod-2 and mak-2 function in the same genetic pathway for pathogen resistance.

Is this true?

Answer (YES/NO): NO